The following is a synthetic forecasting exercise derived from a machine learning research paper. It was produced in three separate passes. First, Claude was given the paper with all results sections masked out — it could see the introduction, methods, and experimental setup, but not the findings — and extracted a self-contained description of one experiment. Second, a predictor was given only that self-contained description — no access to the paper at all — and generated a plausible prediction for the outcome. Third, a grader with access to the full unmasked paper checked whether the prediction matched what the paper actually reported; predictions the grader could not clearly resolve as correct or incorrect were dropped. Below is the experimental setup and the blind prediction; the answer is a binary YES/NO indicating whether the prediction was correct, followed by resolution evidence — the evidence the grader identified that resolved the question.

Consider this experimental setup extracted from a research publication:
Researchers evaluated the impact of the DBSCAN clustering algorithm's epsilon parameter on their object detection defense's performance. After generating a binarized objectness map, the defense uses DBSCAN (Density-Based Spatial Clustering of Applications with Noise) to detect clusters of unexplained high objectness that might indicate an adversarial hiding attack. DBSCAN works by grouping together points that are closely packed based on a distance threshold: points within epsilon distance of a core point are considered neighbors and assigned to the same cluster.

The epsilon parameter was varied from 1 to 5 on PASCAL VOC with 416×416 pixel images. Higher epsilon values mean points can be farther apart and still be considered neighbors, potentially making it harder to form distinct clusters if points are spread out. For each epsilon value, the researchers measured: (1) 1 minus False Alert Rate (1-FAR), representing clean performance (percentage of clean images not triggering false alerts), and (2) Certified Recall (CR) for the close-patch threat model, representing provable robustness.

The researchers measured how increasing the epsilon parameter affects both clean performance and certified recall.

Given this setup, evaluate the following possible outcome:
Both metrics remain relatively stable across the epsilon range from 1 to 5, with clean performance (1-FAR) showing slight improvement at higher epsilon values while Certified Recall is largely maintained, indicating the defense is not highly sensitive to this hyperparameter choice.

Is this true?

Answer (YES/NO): NO